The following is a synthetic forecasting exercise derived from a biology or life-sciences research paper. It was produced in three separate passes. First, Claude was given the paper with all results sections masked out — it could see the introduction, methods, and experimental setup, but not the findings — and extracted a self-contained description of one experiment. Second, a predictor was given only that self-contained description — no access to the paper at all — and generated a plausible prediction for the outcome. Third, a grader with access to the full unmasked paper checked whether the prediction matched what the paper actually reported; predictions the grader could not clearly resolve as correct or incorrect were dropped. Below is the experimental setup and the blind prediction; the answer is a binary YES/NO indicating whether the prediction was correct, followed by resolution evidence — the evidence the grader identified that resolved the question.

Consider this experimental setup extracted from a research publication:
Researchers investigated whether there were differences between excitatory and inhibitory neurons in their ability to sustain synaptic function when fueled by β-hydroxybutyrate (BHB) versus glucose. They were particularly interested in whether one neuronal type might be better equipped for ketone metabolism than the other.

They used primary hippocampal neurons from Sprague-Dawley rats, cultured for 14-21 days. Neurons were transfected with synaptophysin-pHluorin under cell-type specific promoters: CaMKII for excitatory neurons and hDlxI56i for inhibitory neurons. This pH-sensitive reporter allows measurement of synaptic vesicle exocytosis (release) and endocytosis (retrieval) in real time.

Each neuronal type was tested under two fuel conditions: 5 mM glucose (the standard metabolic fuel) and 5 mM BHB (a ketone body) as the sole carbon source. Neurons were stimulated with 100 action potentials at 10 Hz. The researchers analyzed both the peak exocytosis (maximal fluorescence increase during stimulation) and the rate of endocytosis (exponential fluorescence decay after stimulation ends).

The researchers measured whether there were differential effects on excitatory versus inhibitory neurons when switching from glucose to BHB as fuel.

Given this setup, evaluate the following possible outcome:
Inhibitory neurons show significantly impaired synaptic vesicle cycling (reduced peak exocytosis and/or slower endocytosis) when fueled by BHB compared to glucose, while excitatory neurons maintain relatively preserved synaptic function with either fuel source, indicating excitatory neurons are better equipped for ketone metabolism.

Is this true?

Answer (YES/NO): NO